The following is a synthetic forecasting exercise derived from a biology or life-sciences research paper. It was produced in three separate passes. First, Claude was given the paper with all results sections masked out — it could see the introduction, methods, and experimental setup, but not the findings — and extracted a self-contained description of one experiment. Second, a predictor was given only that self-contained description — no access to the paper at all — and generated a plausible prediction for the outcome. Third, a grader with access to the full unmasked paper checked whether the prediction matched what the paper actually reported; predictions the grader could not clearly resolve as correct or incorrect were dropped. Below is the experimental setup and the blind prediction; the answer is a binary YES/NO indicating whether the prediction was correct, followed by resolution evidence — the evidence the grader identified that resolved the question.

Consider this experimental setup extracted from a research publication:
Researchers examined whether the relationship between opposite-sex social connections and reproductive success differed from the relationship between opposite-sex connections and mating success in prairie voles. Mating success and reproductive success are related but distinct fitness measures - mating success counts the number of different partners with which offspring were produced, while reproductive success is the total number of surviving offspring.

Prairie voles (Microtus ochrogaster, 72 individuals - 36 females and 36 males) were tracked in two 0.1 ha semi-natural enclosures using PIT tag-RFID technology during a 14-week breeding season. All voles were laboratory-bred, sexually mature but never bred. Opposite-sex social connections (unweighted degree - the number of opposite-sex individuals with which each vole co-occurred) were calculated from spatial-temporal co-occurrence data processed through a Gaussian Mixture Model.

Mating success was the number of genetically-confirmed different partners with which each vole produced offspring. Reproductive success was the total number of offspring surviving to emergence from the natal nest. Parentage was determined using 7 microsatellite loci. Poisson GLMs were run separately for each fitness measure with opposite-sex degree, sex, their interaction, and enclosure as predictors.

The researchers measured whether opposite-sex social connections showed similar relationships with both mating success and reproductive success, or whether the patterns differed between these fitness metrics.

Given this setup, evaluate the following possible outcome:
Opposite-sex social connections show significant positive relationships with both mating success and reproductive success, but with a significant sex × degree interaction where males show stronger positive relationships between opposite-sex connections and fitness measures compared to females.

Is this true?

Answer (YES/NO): NO